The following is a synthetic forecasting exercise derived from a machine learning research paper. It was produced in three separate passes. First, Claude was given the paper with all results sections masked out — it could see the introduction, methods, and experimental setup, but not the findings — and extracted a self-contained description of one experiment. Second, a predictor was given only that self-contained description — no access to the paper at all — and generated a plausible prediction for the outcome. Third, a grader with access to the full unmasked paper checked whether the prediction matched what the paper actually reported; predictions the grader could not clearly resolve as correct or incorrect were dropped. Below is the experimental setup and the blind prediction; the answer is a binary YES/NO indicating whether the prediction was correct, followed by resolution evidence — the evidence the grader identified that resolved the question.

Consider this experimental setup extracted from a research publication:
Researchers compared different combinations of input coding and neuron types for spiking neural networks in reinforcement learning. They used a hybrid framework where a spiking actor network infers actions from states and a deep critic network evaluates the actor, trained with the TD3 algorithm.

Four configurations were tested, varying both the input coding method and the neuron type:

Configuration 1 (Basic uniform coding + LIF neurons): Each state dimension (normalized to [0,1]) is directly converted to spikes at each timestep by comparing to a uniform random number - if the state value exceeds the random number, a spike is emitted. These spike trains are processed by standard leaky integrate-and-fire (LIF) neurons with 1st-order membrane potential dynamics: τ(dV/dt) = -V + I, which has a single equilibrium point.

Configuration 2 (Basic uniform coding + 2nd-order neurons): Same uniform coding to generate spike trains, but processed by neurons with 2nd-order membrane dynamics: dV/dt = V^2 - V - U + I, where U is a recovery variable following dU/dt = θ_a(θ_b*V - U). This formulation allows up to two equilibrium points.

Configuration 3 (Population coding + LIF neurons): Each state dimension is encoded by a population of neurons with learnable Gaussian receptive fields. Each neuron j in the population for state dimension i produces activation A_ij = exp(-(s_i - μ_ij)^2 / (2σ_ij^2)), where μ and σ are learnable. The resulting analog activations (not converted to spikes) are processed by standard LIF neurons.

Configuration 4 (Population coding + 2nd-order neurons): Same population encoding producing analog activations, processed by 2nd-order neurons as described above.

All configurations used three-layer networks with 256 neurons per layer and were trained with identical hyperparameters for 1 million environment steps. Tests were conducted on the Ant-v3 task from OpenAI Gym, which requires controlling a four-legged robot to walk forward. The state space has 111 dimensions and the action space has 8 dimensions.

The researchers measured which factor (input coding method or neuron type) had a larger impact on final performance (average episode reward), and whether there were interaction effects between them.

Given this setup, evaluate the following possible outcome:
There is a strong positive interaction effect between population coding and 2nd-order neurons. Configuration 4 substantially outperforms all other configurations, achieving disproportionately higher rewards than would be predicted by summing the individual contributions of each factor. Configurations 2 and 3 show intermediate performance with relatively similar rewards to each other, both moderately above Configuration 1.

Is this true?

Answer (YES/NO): NO